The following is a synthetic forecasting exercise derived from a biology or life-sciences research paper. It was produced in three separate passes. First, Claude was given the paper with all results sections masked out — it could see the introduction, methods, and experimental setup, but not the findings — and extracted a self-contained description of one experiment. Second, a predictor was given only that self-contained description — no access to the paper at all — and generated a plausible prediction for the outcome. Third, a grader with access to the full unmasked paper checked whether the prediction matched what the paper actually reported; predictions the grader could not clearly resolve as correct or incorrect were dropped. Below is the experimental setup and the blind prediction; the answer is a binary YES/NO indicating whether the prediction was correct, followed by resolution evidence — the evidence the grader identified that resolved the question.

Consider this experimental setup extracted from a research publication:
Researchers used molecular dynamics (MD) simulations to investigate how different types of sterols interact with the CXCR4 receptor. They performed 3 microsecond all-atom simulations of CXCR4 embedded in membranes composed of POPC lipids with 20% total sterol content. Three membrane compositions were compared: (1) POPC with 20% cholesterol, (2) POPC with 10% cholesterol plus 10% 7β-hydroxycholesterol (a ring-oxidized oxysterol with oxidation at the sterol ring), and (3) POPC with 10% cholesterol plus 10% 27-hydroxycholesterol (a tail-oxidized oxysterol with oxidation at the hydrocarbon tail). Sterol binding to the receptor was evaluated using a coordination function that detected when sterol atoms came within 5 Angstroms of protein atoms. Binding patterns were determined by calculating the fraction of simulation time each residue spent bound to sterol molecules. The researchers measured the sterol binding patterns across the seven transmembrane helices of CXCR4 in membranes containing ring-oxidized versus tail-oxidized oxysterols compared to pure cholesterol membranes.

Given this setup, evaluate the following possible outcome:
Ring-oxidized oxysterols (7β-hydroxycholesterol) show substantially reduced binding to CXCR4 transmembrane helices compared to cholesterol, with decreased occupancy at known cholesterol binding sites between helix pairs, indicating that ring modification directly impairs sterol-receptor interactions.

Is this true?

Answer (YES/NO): YES